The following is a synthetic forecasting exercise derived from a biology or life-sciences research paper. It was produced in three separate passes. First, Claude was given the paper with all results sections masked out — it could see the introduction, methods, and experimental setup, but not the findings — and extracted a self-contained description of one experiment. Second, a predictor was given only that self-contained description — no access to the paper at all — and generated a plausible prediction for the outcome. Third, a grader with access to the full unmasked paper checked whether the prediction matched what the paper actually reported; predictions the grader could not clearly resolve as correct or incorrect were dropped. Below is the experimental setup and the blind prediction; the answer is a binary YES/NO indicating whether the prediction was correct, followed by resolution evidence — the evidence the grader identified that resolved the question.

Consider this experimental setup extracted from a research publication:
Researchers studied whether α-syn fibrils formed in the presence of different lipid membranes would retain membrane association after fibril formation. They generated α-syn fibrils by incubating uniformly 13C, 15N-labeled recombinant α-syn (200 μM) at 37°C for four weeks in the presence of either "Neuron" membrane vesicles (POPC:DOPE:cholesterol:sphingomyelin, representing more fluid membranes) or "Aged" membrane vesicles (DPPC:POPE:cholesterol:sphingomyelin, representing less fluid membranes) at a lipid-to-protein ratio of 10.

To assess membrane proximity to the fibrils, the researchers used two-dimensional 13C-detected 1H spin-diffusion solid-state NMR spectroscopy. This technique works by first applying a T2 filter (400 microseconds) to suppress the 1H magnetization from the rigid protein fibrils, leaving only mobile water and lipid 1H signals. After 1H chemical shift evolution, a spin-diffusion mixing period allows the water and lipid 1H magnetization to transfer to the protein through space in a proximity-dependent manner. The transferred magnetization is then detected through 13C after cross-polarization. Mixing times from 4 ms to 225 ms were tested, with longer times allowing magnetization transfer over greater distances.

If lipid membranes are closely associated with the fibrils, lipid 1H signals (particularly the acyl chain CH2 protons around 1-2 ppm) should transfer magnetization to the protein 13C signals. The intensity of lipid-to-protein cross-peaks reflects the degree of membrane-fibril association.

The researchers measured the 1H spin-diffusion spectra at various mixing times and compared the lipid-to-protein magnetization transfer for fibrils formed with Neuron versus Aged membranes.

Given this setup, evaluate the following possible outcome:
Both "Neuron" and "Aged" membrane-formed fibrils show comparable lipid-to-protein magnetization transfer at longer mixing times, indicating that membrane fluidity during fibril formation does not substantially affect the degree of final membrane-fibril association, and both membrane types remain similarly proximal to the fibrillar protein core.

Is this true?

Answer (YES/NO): NO